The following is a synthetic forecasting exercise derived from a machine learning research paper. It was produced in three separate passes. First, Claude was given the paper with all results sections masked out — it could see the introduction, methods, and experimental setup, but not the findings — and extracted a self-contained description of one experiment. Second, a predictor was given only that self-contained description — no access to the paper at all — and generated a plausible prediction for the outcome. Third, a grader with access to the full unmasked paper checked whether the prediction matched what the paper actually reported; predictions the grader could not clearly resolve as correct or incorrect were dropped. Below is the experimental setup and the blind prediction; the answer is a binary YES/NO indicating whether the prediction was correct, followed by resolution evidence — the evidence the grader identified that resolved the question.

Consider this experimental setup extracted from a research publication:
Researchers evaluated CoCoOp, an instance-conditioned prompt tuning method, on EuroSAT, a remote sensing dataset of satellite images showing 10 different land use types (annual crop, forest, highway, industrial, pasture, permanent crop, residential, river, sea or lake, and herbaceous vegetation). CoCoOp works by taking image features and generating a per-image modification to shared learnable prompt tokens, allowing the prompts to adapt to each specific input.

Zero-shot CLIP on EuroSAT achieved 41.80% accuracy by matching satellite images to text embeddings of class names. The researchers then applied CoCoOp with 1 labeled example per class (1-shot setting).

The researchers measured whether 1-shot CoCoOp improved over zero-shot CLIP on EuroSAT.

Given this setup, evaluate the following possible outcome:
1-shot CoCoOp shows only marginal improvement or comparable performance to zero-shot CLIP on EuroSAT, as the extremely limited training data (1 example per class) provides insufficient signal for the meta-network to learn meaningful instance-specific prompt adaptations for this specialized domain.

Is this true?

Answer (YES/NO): NO